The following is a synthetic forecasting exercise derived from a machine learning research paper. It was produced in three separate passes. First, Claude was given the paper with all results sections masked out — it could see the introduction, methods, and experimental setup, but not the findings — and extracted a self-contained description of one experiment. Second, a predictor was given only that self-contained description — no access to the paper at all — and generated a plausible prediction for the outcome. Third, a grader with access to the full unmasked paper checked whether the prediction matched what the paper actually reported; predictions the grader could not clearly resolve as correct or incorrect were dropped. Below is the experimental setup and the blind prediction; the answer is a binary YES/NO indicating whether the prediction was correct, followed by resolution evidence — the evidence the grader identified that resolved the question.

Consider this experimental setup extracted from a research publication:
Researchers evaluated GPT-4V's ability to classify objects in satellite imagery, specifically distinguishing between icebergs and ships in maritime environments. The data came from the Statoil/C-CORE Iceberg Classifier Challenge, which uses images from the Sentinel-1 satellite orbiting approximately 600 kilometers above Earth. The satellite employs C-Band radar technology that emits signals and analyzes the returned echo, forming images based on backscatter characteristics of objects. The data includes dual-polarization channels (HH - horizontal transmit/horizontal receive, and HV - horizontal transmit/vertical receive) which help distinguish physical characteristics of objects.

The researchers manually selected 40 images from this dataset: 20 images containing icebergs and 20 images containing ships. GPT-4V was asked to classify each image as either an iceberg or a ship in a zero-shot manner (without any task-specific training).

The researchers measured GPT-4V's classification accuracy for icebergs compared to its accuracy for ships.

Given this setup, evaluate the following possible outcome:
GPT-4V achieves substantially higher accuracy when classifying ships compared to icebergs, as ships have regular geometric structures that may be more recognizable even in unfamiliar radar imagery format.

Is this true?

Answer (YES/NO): NO